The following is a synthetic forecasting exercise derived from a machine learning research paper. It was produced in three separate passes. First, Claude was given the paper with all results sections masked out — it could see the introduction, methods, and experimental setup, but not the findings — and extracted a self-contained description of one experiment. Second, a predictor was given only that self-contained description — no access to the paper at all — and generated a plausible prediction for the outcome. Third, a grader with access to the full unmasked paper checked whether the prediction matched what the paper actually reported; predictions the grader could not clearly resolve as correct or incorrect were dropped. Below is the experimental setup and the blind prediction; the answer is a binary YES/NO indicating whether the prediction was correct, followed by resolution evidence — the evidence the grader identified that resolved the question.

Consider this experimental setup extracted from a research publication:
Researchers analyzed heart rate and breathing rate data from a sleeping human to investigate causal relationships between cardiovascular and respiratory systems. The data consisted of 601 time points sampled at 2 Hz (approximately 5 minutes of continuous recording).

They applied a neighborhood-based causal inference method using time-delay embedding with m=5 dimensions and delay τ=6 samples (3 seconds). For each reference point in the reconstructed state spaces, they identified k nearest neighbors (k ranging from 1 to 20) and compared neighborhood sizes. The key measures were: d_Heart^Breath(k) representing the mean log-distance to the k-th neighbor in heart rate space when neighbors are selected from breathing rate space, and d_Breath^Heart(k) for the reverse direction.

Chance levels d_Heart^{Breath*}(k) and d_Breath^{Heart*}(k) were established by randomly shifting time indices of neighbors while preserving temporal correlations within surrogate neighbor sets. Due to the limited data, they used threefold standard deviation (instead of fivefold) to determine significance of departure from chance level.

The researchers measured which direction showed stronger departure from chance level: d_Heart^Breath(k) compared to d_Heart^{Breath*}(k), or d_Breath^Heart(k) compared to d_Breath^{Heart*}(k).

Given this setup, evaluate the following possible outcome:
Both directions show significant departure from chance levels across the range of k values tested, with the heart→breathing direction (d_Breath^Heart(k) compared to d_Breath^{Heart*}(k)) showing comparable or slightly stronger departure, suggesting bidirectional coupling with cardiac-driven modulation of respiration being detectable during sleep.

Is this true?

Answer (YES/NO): NO